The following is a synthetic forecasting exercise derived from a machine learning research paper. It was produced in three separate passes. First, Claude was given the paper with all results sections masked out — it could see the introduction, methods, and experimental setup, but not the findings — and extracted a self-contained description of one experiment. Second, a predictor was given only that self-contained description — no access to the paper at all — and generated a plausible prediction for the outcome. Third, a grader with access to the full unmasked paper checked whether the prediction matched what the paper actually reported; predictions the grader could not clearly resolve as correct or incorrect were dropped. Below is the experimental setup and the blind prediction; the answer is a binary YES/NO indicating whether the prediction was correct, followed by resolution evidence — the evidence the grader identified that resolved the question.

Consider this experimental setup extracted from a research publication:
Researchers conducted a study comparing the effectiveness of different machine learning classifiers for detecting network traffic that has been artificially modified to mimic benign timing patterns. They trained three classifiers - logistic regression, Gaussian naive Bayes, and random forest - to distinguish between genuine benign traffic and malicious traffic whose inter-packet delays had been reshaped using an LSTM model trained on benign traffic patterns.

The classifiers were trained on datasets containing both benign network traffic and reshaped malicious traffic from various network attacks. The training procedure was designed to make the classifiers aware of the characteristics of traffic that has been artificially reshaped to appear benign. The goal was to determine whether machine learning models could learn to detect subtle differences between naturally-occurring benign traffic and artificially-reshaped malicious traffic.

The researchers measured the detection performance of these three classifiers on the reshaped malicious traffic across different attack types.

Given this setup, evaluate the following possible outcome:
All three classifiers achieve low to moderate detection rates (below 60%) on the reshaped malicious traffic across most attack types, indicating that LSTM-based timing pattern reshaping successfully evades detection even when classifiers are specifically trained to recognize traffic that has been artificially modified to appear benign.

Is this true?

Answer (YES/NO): NO